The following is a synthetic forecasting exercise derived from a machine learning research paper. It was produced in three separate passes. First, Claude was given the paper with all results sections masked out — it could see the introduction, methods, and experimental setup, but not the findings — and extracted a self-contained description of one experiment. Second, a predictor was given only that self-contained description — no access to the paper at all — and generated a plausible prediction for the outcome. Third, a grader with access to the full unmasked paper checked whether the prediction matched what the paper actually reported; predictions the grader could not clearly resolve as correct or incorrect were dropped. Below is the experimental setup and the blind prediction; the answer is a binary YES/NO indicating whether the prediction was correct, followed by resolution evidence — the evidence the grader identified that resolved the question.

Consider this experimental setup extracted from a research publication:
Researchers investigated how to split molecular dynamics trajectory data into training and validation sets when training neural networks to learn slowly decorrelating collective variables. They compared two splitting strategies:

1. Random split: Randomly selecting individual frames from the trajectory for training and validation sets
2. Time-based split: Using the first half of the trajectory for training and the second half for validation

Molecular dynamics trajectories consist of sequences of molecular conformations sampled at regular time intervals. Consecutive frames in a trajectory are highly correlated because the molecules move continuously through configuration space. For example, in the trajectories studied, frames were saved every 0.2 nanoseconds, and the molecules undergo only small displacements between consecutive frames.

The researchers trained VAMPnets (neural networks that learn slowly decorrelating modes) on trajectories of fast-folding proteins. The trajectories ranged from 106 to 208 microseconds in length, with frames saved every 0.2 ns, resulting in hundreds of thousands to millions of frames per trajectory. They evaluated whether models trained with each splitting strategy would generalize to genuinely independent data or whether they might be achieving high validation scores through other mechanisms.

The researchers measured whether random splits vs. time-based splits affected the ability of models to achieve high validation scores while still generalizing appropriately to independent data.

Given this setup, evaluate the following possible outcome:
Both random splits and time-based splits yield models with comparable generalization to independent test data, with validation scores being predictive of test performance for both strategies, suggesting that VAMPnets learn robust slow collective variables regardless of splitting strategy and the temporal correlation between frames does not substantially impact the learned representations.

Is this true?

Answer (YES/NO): NO